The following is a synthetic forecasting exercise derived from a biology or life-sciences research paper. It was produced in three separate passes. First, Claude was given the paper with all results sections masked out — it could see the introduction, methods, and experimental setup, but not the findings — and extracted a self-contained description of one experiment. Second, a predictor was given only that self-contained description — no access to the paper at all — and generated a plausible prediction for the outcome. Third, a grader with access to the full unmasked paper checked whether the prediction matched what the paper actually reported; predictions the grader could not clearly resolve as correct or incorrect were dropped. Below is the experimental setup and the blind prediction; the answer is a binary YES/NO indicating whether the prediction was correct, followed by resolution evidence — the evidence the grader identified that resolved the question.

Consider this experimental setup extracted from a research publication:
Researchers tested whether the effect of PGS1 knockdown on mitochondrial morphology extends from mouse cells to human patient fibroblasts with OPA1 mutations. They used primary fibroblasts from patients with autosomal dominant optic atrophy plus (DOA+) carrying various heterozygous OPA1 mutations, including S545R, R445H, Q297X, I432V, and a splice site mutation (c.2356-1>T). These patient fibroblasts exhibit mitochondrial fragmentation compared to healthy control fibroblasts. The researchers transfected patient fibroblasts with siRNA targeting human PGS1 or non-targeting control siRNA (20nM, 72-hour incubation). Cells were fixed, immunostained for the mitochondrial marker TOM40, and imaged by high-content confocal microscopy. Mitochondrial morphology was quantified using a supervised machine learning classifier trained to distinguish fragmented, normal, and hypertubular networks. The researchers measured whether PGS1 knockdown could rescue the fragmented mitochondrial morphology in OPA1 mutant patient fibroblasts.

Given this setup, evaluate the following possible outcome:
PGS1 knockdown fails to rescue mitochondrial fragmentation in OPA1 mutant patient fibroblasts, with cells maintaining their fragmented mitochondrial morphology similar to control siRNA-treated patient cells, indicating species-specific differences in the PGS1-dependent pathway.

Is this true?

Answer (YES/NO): NO